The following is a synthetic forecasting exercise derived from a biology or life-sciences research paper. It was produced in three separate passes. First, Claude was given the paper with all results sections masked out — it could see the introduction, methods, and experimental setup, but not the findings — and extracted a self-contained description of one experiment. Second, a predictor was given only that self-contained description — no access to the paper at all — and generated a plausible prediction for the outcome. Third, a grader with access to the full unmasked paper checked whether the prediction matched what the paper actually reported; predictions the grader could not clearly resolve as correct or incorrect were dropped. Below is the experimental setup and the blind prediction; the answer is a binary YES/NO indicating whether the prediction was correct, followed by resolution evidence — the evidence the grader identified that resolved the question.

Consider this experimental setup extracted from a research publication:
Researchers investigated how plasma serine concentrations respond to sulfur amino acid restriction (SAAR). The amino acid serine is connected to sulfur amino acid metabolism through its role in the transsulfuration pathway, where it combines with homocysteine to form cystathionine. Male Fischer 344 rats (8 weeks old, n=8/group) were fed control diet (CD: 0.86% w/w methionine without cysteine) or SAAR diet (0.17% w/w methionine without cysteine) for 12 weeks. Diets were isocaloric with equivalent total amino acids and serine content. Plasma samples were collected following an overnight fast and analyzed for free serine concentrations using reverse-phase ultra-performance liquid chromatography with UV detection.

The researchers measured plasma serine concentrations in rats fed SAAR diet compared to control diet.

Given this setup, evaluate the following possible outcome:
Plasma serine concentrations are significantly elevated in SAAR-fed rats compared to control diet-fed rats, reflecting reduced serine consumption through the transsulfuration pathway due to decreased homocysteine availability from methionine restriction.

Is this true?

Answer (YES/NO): NO